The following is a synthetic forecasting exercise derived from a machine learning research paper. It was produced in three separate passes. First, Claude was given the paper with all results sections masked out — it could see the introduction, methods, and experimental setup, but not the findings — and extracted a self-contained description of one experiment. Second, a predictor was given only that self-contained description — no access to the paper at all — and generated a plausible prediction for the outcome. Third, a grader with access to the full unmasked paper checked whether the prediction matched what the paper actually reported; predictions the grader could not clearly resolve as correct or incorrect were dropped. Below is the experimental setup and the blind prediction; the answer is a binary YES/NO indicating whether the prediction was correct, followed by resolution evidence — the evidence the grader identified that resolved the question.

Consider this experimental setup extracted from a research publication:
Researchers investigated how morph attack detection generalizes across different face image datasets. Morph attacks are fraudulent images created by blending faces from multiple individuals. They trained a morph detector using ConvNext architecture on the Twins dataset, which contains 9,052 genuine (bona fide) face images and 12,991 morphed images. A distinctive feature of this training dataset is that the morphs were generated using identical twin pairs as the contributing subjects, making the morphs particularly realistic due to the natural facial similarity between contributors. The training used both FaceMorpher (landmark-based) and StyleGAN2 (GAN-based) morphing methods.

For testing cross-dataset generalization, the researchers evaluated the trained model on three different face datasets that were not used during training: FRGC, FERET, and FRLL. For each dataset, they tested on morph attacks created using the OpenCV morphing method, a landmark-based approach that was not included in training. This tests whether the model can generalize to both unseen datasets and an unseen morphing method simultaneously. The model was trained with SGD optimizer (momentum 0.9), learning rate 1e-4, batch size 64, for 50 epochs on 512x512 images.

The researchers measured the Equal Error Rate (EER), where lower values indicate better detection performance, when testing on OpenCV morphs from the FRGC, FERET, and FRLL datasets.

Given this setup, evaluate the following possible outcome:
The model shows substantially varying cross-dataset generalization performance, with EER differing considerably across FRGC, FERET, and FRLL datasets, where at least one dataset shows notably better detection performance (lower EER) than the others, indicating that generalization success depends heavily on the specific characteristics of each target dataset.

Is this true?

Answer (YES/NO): YES